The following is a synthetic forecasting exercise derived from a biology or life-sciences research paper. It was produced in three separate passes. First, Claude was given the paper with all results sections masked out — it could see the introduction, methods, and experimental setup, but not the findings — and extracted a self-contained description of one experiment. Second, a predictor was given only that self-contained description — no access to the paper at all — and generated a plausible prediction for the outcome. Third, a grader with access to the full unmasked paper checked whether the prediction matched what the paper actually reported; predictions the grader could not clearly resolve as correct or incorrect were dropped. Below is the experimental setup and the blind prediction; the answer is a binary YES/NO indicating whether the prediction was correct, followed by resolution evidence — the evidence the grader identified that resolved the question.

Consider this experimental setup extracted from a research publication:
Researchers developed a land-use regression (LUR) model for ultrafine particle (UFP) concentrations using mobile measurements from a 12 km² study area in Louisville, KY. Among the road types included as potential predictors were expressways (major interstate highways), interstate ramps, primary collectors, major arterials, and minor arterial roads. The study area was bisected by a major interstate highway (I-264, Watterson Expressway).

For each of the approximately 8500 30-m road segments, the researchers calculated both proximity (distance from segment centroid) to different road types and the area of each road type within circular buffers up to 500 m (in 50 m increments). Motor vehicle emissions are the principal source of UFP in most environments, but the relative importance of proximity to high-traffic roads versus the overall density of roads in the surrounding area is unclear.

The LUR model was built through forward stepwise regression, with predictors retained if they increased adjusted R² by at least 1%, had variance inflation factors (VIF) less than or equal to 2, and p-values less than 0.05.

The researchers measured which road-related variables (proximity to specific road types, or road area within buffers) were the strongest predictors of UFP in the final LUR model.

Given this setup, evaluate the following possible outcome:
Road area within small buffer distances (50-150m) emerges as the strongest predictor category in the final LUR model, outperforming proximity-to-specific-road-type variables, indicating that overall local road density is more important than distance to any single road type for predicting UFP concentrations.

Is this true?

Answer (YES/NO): NO